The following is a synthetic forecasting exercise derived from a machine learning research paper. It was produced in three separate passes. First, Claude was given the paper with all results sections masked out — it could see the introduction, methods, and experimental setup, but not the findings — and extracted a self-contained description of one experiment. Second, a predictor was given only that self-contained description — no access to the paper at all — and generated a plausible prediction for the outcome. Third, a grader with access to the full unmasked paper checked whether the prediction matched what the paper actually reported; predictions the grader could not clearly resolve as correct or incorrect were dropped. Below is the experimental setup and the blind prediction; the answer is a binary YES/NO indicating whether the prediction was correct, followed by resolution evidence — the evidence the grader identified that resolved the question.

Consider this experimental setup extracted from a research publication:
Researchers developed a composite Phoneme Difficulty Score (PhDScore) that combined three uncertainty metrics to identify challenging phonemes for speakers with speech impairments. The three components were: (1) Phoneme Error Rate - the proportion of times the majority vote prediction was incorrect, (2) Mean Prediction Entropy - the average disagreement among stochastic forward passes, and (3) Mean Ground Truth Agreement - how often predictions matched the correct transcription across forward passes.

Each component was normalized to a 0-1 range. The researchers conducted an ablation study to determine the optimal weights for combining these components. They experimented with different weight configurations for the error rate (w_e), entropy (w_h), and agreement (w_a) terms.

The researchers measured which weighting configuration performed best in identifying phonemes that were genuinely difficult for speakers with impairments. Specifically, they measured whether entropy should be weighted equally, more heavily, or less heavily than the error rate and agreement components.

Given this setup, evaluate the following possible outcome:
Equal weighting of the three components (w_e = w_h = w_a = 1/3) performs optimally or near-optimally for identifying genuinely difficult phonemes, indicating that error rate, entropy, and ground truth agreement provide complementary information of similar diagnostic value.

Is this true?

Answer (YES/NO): NO